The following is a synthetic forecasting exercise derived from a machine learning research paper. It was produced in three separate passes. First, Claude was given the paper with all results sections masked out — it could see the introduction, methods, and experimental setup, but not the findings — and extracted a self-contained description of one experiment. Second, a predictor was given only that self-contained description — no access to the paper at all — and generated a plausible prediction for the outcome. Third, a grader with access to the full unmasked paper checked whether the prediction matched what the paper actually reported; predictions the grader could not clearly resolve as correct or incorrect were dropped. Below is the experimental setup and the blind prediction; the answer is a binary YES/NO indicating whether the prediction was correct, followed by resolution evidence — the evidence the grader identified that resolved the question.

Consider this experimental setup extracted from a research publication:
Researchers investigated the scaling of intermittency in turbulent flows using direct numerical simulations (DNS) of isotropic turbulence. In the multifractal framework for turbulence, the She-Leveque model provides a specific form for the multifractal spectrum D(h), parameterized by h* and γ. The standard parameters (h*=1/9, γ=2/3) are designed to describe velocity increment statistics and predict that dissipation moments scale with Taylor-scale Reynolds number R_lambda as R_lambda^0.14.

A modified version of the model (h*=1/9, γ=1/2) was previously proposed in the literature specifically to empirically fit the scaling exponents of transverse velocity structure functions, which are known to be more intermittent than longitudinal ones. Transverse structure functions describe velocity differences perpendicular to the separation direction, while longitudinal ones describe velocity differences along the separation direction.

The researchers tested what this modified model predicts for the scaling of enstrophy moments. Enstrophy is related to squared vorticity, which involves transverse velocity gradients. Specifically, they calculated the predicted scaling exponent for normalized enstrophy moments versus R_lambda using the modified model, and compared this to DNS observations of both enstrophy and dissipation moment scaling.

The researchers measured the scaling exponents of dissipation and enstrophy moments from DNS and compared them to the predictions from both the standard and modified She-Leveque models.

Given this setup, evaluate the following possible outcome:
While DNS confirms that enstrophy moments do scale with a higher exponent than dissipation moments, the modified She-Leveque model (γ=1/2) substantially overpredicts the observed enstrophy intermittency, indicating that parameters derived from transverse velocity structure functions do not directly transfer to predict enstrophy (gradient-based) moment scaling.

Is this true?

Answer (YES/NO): NO